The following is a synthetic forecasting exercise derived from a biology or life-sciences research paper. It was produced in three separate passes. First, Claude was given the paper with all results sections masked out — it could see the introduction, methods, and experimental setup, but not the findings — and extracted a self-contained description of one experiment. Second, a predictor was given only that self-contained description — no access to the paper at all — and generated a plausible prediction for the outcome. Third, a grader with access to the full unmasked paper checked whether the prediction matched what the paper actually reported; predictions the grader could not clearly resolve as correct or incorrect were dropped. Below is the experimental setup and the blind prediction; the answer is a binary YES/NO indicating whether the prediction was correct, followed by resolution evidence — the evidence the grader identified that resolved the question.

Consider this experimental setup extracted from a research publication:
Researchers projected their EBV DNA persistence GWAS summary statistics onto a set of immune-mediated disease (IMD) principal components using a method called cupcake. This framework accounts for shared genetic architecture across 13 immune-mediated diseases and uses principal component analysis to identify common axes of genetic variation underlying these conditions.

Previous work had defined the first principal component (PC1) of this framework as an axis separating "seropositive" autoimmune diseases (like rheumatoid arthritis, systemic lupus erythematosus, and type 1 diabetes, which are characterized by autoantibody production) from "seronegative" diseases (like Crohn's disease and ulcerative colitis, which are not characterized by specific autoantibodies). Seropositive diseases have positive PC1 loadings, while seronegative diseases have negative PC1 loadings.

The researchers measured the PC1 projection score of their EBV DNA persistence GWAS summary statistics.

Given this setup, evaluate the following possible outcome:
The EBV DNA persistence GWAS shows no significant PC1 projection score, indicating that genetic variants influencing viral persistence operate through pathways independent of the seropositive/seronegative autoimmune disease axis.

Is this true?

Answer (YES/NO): NO